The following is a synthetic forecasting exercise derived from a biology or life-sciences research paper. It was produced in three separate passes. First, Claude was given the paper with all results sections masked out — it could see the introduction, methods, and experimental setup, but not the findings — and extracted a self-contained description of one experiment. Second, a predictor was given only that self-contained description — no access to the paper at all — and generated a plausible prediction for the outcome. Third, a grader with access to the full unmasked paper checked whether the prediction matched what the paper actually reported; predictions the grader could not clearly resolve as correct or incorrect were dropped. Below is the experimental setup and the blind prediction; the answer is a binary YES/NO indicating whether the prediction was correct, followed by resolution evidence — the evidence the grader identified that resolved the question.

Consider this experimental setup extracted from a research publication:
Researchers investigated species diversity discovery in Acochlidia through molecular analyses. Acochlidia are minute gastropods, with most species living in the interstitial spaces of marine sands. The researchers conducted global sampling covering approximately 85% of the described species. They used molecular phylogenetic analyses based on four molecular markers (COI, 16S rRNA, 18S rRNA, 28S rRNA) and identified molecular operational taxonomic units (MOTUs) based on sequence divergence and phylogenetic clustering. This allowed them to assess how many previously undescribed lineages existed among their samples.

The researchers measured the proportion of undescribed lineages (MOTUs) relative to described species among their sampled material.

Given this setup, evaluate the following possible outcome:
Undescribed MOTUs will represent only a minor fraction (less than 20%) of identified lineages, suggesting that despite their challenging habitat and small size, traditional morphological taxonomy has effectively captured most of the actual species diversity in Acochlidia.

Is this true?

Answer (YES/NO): NO